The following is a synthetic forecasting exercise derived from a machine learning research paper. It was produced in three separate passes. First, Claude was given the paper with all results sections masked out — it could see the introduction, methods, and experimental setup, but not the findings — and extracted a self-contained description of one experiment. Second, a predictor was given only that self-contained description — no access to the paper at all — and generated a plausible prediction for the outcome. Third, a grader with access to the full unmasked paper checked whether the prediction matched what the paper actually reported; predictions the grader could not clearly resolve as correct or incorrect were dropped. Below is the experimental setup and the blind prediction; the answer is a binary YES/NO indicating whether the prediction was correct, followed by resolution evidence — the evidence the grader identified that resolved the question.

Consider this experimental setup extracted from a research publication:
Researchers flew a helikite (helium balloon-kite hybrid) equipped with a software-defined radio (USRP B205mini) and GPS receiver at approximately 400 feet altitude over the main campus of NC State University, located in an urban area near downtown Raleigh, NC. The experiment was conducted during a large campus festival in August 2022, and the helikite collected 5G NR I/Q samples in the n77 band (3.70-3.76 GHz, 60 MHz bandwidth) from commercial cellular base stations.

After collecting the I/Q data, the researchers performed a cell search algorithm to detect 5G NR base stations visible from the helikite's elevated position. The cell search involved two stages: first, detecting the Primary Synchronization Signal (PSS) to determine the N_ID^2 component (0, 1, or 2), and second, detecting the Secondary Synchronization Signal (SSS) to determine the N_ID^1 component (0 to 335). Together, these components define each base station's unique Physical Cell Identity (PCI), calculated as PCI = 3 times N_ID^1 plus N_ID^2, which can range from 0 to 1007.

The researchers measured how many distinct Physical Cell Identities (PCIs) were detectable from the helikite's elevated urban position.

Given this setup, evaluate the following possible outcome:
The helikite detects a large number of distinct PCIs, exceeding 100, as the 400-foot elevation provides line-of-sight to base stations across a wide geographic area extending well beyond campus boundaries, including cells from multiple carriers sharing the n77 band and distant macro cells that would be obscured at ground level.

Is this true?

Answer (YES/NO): NO